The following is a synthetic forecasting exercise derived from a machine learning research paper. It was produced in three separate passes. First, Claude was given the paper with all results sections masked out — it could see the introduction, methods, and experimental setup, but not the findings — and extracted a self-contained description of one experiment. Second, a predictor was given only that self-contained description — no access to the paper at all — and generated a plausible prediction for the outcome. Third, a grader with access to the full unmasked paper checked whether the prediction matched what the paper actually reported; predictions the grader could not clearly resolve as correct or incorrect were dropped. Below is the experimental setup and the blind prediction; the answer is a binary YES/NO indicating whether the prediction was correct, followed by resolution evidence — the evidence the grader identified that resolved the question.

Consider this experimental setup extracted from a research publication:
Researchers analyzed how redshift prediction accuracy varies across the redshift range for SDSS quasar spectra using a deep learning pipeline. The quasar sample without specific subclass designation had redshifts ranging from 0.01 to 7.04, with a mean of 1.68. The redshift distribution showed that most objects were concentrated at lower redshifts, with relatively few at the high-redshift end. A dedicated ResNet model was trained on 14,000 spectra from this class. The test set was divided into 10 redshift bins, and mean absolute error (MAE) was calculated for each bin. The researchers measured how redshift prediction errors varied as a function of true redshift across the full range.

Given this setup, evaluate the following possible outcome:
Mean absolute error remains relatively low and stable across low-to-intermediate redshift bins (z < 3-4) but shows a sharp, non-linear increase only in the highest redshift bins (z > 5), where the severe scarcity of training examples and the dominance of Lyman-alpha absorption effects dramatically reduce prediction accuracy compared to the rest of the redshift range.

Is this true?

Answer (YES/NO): NO